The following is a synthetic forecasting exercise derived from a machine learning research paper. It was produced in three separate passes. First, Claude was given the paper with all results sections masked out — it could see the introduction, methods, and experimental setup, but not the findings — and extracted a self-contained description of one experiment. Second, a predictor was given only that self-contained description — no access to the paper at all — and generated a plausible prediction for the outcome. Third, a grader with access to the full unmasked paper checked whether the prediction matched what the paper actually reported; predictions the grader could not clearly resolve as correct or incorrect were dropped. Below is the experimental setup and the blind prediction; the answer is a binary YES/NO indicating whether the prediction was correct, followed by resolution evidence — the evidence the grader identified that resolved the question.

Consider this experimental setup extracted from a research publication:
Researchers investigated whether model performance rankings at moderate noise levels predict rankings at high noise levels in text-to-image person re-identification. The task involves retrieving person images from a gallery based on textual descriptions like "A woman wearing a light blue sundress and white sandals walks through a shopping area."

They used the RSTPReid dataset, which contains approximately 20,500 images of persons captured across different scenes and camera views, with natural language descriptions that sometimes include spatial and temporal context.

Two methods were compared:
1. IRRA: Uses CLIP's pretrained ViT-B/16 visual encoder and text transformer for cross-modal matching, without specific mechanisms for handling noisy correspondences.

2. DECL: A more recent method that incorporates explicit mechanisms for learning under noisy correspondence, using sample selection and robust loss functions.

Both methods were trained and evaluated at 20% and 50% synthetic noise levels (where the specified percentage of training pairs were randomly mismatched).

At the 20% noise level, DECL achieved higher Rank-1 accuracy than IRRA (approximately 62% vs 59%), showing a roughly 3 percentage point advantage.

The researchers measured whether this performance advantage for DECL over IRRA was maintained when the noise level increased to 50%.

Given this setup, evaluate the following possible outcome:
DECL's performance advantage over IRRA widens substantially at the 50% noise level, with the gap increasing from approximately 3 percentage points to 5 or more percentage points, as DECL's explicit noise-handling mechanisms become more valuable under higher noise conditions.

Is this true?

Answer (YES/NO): NO